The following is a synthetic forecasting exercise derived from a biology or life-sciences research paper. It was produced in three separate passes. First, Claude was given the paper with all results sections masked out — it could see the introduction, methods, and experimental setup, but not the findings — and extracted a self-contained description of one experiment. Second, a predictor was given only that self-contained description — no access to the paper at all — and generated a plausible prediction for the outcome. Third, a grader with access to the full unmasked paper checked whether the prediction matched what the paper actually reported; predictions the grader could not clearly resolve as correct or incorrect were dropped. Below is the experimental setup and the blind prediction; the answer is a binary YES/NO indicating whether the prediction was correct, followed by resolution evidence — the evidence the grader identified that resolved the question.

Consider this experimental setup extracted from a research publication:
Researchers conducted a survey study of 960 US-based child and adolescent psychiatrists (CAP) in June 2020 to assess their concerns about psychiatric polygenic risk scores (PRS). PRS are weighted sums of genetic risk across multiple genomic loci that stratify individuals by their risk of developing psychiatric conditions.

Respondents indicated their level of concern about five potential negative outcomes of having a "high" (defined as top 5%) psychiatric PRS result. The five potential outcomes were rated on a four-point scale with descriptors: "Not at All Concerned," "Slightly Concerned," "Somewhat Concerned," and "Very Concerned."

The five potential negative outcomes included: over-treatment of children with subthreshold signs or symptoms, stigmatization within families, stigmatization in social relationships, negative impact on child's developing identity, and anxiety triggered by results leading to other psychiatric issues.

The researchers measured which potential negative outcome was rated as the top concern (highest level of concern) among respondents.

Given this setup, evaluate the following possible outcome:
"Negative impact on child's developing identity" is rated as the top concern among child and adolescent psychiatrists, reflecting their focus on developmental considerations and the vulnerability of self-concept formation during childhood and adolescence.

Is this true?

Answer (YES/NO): NO